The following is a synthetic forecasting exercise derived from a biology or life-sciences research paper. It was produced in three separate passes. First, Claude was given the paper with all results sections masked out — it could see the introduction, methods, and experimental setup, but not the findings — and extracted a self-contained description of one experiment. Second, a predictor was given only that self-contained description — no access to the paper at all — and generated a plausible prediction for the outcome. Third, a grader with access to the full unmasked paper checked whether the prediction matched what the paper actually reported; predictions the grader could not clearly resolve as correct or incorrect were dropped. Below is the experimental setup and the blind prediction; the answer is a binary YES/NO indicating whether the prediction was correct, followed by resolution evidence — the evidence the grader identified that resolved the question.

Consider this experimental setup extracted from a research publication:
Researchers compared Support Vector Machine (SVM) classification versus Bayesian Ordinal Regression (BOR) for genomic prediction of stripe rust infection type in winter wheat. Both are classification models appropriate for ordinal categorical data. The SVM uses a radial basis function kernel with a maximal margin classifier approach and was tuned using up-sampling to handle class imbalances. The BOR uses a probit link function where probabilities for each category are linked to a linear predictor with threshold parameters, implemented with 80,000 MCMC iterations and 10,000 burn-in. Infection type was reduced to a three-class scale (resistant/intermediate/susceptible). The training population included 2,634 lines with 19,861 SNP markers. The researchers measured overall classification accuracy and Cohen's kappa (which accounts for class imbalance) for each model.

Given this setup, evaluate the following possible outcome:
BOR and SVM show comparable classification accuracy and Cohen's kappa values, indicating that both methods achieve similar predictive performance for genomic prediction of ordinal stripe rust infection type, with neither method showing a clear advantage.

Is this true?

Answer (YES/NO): NO